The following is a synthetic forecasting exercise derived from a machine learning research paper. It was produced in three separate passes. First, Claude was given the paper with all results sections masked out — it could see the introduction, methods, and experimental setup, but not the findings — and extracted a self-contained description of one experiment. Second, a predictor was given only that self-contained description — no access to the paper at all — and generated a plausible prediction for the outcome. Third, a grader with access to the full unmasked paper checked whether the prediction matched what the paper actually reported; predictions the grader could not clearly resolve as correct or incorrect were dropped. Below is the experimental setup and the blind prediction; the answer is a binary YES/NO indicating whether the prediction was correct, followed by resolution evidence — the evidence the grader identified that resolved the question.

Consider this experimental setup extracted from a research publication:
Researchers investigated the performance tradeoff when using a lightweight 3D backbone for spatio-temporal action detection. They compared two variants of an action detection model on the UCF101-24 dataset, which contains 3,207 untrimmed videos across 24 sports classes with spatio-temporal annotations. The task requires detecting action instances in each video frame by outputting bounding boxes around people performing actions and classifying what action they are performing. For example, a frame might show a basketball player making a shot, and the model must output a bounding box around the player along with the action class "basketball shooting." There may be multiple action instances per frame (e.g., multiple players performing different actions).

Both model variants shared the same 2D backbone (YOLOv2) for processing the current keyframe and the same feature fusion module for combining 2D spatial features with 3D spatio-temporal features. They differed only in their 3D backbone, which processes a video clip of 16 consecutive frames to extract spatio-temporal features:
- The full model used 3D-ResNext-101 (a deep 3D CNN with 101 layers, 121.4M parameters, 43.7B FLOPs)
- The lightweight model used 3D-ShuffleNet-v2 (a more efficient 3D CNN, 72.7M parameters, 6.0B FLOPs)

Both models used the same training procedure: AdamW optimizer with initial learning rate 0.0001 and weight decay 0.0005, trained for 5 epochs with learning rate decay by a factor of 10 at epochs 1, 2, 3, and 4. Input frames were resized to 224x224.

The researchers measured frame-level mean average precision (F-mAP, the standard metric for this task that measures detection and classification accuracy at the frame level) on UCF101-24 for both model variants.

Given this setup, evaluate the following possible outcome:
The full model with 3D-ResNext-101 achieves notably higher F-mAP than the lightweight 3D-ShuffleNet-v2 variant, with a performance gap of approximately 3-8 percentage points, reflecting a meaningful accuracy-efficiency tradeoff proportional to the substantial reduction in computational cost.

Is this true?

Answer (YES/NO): YES